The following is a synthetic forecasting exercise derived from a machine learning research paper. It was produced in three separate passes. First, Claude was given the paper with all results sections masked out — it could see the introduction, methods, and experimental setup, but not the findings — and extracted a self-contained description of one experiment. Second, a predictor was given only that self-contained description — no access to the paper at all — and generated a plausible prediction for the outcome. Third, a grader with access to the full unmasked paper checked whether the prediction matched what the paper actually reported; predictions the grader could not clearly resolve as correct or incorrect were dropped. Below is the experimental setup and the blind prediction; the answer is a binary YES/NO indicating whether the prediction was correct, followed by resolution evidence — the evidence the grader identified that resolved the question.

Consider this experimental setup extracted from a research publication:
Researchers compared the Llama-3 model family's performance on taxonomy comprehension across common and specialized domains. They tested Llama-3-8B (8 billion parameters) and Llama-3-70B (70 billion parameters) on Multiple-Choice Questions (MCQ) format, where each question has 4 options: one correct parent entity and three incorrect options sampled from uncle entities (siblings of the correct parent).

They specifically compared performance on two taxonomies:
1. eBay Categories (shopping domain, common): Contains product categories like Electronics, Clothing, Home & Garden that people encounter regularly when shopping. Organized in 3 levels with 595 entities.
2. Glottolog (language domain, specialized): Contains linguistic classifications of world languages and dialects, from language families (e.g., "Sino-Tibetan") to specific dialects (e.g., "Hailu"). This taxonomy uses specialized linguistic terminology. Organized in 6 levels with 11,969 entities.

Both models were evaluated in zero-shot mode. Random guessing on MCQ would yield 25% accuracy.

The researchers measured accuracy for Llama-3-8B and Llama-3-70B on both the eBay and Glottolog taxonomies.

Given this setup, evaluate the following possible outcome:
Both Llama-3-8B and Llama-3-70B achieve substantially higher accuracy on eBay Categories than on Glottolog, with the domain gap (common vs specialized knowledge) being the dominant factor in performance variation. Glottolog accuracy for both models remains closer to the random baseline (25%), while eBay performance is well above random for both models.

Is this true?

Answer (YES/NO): NO